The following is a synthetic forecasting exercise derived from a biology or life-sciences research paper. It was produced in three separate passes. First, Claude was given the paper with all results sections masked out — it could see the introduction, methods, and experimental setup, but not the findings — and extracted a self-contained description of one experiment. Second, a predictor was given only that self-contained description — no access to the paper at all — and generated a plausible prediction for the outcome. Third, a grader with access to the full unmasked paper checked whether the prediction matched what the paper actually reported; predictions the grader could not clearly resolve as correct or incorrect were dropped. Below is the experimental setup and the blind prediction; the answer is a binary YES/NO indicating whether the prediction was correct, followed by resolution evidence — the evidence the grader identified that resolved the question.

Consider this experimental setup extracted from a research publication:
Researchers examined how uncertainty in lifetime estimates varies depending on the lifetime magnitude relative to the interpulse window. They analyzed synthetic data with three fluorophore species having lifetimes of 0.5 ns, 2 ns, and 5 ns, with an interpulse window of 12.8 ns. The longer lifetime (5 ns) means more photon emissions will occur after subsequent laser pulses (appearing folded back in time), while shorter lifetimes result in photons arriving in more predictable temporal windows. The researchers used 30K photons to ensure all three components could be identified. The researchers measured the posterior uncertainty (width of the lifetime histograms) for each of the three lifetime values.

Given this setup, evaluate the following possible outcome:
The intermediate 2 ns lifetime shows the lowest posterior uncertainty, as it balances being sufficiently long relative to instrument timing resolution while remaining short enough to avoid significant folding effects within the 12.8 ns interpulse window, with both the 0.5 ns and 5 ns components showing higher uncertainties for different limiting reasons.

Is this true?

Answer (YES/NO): NO